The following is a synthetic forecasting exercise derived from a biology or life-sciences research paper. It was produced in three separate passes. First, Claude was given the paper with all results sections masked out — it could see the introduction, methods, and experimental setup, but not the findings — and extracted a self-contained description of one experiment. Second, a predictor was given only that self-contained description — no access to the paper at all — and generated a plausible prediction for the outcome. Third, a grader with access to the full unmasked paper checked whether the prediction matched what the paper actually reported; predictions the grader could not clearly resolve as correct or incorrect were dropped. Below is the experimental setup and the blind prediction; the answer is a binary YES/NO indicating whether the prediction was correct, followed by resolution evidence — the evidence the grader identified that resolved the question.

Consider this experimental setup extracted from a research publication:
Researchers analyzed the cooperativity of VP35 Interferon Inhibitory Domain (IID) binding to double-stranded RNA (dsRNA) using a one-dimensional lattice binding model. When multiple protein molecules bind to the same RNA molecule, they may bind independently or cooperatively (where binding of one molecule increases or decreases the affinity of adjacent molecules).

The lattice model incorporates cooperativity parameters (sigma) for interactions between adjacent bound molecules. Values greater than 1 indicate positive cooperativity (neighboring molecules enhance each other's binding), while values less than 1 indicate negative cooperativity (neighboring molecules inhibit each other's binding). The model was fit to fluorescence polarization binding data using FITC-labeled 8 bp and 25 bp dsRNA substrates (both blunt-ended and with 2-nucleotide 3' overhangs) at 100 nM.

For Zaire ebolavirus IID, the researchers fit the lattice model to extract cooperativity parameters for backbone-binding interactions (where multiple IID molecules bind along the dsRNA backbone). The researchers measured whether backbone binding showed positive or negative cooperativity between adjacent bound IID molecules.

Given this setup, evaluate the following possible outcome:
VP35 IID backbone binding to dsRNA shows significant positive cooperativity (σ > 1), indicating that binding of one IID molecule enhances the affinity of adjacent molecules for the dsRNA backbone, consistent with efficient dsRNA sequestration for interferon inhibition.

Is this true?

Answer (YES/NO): NO